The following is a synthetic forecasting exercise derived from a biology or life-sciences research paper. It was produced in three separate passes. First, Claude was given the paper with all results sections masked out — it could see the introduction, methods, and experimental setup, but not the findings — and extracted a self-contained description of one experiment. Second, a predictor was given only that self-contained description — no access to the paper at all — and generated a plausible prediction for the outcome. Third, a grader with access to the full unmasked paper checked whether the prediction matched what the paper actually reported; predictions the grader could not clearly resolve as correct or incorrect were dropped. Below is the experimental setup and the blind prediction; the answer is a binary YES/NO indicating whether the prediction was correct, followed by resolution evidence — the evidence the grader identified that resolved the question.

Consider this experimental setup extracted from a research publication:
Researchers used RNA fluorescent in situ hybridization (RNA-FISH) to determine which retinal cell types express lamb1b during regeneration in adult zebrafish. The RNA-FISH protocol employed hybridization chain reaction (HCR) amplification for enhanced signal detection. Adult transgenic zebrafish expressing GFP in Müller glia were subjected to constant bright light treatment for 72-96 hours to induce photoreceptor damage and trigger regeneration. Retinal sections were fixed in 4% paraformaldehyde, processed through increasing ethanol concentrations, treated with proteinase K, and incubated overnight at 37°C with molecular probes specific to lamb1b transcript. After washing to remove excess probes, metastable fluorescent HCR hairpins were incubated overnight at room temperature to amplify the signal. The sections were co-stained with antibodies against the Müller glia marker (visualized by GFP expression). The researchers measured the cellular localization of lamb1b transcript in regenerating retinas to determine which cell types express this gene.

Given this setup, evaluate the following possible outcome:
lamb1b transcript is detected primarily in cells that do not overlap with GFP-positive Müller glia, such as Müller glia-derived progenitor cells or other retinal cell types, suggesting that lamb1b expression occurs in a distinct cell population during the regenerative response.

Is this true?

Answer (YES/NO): NO